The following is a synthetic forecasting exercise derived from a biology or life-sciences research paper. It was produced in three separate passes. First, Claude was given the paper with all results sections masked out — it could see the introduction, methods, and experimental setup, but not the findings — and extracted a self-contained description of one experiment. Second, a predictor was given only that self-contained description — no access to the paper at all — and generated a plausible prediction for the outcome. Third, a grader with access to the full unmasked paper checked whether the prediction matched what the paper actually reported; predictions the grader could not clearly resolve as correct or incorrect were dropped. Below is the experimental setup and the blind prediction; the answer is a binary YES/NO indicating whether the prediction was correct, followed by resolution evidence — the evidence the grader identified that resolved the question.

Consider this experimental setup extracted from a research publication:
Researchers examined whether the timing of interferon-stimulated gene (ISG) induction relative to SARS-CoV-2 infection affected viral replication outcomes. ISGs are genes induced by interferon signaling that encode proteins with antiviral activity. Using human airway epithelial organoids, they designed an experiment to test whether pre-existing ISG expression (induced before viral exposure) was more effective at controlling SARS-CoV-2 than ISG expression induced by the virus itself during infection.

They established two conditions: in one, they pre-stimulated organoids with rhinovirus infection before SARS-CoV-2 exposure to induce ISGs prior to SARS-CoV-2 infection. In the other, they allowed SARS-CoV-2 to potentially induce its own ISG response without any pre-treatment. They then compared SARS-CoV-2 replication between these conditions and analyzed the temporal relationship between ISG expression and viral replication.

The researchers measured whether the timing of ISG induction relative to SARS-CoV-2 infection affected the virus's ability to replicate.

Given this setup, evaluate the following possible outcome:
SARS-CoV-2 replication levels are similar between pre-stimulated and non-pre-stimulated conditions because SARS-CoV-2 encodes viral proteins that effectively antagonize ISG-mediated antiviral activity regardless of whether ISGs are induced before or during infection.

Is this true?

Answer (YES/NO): NO